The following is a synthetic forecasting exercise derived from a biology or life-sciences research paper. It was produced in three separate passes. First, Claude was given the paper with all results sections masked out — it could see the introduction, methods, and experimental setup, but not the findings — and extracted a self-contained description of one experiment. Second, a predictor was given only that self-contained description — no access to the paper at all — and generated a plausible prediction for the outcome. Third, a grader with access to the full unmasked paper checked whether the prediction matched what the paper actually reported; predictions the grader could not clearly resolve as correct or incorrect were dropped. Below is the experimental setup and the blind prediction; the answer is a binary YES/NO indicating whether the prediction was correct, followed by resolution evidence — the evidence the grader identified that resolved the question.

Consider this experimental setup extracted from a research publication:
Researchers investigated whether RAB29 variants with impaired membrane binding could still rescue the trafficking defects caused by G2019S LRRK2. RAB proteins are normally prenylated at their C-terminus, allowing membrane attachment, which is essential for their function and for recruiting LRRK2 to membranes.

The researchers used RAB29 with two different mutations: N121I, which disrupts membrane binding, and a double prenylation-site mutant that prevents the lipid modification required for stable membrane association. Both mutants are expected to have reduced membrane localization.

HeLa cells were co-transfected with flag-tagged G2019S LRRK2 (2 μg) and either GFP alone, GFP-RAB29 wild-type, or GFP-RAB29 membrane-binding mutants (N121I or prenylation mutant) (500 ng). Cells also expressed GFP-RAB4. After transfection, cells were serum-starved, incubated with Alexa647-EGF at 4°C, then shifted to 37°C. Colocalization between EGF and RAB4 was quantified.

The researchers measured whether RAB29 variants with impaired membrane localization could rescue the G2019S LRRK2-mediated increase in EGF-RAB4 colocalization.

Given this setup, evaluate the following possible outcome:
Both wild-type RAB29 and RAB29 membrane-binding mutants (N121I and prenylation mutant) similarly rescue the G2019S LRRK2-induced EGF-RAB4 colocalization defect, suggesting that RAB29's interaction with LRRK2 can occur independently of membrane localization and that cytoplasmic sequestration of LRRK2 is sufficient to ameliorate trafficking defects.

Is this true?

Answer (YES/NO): NO